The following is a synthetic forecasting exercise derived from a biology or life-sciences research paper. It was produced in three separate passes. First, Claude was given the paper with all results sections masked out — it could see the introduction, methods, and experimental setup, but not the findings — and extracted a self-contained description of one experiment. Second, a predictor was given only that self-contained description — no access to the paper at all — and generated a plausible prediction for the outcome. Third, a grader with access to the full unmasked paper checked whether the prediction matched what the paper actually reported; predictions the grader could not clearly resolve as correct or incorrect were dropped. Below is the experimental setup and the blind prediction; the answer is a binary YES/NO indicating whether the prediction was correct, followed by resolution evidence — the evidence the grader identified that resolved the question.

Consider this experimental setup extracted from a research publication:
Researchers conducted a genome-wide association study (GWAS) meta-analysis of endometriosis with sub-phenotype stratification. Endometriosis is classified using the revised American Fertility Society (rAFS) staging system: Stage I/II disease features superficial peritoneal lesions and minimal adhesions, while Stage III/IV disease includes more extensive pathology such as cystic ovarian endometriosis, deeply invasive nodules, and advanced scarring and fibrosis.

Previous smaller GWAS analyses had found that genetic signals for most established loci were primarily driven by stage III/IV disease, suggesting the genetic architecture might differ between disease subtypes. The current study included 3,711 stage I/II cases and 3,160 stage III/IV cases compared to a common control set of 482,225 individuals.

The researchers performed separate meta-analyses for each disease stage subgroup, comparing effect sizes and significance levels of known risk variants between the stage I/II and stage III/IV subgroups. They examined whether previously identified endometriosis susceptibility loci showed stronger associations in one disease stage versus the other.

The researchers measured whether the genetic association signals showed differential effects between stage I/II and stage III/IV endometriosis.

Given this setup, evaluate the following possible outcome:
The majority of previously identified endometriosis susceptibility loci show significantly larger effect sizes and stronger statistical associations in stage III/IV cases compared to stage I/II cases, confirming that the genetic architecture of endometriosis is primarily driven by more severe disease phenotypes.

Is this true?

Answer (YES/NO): YES